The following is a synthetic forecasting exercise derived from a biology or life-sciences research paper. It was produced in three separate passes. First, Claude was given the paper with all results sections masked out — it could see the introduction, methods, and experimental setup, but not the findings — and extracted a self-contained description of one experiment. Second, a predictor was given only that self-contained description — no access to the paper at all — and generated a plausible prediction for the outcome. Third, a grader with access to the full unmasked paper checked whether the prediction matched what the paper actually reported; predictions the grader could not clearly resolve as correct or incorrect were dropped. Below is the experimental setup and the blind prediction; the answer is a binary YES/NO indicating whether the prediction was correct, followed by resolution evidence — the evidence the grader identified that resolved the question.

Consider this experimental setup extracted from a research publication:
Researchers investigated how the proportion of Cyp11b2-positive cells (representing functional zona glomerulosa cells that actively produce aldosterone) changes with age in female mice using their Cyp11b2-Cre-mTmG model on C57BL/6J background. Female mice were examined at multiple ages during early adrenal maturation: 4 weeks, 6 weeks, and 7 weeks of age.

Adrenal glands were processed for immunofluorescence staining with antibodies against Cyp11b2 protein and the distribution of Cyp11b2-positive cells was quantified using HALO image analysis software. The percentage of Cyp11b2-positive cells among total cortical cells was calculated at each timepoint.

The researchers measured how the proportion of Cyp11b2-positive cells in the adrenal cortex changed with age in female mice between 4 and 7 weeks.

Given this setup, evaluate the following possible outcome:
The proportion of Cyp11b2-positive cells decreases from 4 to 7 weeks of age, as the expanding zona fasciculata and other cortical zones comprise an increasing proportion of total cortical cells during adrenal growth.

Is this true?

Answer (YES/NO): YES